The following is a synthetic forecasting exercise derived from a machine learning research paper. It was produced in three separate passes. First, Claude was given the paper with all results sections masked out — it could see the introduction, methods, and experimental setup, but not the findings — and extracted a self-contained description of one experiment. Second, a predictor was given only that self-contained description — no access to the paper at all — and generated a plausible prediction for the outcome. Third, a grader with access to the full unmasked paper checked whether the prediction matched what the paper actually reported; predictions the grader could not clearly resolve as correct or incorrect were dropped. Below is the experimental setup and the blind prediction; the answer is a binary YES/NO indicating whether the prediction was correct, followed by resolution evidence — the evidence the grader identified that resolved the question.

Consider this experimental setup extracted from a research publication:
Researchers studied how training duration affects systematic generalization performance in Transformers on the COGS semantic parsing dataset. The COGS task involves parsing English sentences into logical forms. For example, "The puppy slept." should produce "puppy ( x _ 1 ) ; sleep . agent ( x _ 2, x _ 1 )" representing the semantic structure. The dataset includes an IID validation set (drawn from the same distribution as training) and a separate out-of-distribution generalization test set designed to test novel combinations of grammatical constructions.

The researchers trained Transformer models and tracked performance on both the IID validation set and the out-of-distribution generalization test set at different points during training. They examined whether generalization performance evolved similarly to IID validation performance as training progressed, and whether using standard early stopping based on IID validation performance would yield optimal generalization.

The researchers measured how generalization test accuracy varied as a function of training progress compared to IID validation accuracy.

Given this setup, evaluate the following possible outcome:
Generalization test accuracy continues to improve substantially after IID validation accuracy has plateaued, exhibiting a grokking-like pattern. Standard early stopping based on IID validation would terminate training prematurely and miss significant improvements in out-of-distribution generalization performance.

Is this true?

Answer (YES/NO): YES